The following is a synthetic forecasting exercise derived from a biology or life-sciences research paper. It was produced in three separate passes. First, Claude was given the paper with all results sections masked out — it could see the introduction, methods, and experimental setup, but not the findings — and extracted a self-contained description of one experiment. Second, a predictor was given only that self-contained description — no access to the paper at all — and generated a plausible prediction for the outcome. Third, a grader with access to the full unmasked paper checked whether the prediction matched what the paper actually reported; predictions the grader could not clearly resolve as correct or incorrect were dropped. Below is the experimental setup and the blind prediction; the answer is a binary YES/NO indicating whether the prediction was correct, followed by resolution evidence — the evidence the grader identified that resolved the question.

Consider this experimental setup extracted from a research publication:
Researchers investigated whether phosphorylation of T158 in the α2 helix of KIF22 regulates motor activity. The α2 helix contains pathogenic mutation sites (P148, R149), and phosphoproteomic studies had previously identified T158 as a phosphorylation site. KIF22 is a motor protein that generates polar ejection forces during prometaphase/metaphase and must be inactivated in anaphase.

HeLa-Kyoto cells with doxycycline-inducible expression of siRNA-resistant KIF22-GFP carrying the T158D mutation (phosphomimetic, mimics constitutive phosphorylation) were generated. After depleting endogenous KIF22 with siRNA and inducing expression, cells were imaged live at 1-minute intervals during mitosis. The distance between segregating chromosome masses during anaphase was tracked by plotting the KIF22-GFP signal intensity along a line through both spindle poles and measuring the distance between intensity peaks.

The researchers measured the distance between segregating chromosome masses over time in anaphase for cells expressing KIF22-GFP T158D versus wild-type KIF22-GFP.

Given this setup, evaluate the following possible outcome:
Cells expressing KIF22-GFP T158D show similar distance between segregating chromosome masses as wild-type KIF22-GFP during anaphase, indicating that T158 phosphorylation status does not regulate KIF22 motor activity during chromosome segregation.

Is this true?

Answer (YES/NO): NO